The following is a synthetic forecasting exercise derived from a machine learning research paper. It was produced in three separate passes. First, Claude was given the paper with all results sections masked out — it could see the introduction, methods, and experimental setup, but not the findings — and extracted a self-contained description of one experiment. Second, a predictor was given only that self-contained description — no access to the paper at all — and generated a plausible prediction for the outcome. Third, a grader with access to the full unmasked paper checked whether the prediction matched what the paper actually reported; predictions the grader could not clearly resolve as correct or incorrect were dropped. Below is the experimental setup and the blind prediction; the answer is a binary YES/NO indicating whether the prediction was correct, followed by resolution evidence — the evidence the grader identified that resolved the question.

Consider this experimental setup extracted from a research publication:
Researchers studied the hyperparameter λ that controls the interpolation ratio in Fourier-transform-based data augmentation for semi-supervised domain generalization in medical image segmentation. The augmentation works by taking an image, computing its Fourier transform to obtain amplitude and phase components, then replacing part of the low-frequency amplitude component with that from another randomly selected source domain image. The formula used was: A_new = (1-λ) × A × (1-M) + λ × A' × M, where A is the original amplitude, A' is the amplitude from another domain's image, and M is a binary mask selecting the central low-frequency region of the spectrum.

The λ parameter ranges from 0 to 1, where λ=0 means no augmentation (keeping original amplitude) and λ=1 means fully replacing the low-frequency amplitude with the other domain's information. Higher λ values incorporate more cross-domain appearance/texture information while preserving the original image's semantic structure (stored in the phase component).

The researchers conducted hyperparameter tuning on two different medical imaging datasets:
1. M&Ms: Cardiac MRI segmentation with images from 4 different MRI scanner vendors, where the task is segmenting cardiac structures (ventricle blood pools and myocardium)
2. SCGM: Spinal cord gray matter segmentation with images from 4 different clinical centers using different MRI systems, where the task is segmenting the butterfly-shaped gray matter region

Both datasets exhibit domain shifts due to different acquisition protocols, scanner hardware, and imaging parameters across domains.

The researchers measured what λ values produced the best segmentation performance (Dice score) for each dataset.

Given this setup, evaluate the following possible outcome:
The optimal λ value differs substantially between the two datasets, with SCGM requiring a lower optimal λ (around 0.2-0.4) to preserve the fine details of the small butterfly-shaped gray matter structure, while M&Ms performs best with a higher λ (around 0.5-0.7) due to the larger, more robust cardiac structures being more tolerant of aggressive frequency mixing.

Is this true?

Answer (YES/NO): NO